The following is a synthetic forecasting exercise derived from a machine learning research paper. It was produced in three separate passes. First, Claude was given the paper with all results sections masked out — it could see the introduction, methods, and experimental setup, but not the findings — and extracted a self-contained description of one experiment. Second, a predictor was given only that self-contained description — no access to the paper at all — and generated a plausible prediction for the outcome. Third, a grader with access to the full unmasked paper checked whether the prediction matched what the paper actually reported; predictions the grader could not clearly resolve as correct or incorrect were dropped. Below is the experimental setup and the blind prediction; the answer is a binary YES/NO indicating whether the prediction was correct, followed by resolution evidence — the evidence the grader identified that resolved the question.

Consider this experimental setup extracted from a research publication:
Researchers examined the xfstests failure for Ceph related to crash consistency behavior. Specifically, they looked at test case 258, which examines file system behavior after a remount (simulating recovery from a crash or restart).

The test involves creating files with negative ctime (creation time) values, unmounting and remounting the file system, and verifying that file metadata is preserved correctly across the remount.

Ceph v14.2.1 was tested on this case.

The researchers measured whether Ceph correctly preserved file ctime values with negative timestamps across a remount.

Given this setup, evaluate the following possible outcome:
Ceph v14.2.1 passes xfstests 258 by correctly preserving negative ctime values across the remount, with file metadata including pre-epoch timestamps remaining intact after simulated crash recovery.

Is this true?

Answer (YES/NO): NO